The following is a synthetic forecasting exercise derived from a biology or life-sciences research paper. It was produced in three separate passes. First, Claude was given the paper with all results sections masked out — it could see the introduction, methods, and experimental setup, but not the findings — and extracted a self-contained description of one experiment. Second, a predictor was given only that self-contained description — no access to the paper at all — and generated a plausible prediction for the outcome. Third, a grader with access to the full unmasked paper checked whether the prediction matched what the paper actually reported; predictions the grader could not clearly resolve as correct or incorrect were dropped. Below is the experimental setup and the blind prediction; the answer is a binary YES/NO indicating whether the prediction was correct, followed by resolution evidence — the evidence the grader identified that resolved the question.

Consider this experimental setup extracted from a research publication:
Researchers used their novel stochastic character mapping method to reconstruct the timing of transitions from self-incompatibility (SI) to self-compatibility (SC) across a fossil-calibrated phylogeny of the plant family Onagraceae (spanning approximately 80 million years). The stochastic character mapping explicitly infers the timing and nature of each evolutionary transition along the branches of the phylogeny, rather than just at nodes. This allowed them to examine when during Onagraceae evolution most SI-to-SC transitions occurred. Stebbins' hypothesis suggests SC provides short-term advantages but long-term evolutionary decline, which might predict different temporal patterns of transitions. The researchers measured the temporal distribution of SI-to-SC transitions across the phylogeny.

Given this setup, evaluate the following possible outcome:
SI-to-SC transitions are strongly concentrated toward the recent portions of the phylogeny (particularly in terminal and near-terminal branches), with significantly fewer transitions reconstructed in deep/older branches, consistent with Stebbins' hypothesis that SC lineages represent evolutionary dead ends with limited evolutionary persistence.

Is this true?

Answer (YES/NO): NO